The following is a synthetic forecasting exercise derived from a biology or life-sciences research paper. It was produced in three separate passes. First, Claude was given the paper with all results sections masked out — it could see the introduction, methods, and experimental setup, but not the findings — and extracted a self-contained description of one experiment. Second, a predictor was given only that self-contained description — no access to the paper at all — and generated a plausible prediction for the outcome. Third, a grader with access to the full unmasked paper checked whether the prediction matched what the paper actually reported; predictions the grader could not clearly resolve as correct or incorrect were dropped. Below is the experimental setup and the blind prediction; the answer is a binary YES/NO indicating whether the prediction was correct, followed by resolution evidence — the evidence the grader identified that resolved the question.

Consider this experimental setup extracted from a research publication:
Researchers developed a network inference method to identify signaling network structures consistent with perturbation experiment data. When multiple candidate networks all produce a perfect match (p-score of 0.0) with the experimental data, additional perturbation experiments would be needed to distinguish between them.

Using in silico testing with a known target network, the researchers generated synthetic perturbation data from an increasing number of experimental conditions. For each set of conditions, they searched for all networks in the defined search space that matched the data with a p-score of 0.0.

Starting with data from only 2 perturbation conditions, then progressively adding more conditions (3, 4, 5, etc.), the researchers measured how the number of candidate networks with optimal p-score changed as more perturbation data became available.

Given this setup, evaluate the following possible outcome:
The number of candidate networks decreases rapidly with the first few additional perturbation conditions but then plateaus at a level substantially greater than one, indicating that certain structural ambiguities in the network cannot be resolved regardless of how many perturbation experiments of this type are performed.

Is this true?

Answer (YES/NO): NO